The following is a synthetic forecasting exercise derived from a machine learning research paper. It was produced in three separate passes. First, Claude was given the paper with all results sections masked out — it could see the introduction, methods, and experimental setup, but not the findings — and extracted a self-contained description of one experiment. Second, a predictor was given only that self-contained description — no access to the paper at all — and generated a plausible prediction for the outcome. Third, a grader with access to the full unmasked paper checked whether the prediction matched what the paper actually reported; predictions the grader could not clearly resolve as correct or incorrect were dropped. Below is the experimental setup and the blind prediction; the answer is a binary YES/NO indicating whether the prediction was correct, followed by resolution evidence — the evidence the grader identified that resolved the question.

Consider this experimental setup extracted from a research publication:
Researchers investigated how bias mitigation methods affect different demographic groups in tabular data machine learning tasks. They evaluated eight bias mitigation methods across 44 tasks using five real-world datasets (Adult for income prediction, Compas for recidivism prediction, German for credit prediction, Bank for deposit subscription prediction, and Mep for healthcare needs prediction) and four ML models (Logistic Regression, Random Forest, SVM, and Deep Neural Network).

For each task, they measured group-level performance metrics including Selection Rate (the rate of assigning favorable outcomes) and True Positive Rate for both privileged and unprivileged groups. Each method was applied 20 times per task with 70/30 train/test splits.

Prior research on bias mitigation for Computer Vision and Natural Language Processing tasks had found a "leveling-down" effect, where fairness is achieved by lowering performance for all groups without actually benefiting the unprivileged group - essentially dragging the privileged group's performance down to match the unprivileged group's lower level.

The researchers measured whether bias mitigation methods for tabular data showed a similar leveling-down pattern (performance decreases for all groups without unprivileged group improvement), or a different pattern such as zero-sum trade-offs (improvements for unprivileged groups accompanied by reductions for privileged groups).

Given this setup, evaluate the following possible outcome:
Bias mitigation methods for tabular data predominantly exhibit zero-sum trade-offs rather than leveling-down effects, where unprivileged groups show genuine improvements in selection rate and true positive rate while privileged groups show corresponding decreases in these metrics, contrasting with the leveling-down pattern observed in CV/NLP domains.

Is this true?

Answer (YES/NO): YES